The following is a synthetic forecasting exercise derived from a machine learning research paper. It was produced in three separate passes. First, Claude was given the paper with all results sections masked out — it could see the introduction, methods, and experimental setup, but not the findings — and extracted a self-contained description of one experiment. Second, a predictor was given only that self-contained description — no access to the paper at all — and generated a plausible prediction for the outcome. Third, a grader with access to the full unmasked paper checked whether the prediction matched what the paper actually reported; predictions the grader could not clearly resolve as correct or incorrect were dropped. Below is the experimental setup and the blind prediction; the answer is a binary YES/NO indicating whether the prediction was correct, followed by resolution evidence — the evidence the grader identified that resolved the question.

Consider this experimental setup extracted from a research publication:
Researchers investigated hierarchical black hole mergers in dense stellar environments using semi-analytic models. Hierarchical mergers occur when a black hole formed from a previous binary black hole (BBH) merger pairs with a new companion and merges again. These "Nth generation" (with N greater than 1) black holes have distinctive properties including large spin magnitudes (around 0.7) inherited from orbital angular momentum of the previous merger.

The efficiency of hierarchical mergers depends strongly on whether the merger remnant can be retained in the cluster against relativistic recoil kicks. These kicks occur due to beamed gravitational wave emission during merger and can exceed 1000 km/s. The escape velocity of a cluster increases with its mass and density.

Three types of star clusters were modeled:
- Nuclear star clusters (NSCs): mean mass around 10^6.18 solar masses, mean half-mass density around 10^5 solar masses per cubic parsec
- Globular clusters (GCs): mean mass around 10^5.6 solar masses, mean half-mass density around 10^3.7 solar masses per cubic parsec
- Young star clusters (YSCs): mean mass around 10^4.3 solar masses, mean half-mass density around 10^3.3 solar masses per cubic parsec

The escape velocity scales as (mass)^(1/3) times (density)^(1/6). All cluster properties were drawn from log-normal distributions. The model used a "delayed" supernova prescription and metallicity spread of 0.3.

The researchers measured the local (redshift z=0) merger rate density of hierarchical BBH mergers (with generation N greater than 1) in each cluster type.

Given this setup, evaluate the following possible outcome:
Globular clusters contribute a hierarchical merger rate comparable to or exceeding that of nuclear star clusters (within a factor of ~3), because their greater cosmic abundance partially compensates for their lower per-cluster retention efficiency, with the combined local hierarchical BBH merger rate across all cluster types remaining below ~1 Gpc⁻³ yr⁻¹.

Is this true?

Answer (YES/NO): NO